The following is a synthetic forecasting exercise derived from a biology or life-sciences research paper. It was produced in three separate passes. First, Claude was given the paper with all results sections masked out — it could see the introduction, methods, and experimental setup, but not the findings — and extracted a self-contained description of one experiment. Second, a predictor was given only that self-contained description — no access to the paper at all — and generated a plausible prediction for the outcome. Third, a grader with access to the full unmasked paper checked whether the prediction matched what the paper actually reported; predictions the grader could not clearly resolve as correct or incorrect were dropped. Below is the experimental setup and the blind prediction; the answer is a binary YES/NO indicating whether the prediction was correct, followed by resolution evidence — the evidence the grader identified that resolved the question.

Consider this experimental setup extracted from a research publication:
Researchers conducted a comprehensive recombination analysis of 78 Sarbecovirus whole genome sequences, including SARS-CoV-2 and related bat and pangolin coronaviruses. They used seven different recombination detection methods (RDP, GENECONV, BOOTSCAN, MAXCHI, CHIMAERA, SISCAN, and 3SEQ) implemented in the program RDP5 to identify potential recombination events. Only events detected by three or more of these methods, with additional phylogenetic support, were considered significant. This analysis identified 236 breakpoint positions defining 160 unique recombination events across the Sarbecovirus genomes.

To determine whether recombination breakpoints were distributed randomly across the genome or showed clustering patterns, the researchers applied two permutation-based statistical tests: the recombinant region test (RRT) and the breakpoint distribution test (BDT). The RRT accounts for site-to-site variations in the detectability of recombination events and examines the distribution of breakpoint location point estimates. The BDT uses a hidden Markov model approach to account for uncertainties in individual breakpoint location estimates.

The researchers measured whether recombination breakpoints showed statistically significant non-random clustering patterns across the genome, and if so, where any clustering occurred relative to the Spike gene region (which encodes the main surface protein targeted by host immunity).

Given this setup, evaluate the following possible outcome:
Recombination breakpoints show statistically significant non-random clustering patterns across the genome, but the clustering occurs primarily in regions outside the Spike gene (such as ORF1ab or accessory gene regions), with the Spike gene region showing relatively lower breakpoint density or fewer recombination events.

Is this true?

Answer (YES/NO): NO